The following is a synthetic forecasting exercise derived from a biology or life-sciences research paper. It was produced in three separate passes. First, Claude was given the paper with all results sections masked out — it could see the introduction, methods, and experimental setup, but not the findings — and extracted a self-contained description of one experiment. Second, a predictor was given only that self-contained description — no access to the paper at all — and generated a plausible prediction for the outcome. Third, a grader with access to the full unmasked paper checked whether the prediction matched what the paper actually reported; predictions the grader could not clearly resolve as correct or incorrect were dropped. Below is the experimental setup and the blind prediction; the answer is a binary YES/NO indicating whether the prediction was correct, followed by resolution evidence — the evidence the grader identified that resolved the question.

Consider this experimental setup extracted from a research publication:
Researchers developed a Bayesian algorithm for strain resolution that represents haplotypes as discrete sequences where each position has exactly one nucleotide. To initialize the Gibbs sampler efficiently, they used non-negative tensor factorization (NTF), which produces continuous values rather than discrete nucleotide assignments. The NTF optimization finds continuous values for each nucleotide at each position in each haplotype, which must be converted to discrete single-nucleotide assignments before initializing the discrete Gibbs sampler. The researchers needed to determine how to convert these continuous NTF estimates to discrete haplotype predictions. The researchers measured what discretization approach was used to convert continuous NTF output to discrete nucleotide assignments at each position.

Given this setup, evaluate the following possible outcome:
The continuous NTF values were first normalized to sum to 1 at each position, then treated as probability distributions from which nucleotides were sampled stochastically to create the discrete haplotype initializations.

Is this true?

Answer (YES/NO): NO